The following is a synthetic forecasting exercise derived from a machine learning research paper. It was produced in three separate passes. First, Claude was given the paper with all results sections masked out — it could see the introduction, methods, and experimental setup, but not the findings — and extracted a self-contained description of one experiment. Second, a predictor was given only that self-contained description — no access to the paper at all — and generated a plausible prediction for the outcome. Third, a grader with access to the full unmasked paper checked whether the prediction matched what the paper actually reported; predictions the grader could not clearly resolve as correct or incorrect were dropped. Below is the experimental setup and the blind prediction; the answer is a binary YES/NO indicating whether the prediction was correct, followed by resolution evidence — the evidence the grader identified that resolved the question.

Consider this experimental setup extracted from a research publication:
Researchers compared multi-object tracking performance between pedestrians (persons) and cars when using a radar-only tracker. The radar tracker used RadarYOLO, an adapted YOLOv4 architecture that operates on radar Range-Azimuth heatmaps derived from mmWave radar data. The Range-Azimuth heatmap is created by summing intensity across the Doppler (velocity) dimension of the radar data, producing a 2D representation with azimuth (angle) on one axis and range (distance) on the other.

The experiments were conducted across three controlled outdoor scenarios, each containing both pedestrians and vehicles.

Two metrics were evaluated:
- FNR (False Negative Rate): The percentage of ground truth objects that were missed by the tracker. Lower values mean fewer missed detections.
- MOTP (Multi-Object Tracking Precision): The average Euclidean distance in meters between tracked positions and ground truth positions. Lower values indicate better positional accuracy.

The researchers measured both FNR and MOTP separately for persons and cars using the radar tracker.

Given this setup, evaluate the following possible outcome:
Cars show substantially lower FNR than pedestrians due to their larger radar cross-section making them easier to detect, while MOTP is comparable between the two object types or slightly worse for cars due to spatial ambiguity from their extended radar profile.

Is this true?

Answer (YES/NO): NO